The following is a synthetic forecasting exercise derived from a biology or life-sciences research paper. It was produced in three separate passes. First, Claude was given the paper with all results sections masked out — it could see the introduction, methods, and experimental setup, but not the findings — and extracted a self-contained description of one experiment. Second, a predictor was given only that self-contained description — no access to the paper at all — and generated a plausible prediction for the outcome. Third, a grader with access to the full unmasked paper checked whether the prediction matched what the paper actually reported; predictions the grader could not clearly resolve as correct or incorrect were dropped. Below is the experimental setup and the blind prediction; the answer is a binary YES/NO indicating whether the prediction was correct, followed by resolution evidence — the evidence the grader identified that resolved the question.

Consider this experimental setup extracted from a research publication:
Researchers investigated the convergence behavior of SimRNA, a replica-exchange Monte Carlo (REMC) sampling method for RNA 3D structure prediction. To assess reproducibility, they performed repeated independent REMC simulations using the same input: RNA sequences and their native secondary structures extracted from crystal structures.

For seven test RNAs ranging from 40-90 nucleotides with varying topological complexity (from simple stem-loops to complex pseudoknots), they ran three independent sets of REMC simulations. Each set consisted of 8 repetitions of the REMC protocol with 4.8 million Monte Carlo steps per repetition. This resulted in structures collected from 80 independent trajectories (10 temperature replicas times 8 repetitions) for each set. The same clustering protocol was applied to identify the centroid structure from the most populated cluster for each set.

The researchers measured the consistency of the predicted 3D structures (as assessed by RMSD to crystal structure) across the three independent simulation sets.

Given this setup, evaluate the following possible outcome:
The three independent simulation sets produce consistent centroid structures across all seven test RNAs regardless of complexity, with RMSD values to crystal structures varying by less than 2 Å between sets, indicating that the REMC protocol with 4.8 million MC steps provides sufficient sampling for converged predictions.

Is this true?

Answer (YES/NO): NO